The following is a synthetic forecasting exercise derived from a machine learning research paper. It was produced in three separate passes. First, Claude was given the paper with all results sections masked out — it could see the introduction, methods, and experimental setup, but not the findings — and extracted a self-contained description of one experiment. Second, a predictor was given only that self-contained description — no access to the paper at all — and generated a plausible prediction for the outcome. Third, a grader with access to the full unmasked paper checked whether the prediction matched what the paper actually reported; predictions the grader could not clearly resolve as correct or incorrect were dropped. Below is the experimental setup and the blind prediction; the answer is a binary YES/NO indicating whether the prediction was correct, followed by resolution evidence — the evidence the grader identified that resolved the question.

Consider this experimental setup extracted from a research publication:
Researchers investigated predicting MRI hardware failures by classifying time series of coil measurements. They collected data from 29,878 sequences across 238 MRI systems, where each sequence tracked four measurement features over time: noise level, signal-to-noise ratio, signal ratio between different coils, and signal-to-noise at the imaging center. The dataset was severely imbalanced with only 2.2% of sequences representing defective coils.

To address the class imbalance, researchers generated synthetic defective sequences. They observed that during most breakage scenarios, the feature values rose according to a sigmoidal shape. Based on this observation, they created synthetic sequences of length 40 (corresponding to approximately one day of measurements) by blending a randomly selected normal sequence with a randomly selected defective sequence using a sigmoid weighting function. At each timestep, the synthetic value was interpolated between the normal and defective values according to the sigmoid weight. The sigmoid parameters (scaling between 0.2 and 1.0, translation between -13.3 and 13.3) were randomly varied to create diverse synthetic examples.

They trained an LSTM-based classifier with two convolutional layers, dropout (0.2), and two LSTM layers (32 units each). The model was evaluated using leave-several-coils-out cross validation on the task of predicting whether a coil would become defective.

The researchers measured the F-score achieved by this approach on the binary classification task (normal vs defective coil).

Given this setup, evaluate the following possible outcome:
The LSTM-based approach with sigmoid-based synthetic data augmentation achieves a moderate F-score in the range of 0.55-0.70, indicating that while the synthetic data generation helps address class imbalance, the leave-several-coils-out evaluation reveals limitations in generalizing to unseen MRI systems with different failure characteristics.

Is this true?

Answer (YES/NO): NO